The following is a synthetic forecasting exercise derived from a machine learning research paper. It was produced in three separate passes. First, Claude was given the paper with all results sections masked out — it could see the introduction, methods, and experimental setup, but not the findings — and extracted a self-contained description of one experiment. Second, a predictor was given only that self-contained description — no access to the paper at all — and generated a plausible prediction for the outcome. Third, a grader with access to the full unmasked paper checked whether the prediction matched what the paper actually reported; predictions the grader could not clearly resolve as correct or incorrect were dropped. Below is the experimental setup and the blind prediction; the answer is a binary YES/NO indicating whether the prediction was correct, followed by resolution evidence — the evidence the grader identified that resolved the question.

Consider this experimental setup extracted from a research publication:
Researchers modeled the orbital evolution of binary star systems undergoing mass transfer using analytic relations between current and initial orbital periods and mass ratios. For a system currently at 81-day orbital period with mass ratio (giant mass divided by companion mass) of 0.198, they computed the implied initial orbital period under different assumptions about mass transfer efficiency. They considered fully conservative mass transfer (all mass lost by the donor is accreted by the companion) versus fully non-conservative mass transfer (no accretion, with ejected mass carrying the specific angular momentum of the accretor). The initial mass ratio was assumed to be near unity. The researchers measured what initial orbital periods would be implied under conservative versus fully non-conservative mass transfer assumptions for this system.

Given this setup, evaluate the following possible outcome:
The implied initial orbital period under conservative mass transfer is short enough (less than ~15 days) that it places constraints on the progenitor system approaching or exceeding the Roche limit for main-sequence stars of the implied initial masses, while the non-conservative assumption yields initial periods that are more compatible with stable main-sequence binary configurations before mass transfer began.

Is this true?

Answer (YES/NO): NO